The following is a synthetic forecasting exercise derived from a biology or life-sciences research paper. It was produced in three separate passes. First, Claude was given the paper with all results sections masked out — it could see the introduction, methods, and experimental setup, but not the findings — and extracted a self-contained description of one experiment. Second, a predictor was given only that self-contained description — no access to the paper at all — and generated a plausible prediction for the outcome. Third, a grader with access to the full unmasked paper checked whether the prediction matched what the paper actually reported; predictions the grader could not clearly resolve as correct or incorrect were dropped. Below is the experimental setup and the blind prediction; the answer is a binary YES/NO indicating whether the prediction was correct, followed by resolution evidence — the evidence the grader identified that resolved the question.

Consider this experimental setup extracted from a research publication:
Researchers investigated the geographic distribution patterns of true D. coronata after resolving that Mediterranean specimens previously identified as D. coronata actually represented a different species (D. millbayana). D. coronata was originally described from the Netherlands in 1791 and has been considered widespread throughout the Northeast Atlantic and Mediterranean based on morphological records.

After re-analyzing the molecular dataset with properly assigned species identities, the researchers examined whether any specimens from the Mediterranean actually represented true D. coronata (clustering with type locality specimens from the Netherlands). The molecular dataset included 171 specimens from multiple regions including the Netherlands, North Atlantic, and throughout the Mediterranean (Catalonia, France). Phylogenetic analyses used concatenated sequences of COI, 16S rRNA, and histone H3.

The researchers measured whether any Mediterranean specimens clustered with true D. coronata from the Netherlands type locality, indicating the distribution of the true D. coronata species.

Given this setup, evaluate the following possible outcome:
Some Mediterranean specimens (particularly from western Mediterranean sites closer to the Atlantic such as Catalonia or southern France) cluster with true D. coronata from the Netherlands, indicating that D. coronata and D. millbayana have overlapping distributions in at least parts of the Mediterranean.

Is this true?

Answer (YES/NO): NO